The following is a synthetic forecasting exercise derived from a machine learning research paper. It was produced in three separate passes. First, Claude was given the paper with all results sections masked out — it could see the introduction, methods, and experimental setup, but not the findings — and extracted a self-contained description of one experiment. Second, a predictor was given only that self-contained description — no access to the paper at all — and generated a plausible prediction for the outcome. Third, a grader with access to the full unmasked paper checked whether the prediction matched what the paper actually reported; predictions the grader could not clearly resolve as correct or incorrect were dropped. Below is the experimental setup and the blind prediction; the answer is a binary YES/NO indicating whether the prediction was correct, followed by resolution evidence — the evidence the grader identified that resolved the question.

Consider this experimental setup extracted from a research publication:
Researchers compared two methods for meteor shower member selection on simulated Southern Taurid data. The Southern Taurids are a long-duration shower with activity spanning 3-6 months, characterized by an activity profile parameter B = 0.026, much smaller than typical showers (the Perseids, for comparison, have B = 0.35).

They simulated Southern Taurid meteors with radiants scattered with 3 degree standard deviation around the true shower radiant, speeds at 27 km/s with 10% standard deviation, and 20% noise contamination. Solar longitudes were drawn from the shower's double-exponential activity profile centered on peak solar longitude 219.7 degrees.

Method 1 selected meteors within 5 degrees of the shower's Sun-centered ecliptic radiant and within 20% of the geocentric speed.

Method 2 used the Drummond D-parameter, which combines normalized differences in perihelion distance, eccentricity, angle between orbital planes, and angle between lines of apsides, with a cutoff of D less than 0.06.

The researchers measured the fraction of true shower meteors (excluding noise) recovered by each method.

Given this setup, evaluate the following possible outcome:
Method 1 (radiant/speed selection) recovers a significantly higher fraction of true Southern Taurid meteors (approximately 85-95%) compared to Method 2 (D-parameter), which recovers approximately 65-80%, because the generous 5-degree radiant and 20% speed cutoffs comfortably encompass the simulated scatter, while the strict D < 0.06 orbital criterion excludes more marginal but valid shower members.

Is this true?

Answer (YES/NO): NO